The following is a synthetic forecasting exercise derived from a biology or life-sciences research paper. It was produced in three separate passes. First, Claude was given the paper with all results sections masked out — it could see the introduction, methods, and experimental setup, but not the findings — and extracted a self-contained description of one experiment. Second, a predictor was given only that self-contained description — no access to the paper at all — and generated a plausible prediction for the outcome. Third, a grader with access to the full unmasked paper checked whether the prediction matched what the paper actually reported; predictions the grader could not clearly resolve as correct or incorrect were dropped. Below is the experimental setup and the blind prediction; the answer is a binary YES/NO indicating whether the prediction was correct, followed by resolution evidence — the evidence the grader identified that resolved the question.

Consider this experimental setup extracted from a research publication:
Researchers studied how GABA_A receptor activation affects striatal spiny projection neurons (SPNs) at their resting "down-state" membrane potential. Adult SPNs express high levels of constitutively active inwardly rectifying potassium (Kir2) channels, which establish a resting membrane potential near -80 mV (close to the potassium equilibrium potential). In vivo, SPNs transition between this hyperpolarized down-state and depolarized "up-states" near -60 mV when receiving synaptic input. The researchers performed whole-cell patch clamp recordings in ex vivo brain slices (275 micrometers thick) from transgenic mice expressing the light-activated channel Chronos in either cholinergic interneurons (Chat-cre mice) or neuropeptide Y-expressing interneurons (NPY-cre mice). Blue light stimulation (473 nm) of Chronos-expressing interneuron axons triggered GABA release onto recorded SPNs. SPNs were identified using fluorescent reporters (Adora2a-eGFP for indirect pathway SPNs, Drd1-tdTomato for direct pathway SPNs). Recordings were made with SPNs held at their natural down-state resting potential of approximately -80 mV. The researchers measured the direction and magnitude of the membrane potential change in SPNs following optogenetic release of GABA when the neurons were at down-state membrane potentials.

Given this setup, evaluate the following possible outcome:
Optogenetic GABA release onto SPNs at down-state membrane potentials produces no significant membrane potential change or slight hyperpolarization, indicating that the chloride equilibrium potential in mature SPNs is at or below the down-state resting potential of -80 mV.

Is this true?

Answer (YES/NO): NO